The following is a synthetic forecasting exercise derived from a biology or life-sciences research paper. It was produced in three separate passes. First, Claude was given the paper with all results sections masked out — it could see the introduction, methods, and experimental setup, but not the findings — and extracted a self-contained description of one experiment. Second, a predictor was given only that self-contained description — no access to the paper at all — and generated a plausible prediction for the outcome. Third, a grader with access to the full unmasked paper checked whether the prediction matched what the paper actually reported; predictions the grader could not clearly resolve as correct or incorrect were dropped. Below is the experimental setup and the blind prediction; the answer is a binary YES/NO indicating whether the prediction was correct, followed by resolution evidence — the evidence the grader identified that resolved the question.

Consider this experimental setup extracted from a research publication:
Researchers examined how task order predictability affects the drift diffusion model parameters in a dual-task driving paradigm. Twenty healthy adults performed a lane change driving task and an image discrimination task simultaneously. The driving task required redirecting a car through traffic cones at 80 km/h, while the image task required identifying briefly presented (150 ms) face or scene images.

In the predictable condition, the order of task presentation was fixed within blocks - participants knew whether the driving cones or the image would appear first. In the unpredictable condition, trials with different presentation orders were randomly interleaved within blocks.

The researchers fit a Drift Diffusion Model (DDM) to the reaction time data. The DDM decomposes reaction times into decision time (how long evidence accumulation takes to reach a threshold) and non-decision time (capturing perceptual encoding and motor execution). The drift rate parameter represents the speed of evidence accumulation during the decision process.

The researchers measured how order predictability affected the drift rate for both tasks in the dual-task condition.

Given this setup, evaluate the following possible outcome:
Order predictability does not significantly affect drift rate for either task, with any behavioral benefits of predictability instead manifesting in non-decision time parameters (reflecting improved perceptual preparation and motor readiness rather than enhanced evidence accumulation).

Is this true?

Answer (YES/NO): YES